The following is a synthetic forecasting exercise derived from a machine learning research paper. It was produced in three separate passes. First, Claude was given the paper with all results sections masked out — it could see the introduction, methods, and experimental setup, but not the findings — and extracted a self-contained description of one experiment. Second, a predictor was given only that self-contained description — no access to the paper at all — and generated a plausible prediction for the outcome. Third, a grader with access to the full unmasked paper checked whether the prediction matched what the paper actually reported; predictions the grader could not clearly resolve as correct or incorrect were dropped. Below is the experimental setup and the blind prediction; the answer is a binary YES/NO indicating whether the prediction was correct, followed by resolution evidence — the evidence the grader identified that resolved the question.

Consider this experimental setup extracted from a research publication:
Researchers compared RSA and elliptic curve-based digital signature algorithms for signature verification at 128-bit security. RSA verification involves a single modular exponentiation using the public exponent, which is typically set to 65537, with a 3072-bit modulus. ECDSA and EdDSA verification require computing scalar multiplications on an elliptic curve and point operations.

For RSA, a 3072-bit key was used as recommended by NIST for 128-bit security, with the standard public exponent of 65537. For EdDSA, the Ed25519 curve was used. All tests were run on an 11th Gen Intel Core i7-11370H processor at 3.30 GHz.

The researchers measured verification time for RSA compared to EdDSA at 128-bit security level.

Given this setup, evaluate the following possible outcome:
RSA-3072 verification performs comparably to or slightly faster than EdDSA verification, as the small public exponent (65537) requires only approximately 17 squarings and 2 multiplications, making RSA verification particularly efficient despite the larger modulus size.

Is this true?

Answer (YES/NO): NO